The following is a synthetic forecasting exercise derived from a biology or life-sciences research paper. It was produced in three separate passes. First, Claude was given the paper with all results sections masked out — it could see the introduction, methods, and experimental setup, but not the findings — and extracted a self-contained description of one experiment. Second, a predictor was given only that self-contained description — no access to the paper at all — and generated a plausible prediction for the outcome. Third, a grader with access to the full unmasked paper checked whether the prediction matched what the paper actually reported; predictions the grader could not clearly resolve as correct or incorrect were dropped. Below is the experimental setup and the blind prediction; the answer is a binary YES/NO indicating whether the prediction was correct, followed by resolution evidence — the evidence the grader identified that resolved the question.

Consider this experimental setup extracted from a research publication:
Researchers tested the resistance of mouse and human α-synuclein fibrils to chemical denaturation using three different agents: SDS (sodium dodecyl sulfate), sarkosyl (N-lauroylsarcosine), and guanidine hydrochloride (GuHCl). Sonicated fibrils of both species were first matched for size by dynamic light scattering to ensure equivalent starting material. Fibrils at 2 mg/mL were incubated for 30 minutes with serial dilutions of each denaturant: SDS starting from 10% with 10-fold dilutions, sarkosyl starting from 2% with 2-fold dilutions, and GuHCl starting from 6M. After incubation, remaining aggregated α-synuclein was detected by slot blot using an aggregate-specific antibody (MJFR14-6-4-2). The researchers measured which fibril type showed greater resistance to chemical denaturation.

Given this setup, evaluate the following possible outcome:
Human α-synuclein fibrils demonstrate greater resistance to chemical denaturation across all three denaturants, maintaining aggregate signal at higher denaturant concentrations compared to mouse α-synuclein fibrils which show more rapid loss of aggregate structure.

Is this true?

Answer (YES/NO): YES